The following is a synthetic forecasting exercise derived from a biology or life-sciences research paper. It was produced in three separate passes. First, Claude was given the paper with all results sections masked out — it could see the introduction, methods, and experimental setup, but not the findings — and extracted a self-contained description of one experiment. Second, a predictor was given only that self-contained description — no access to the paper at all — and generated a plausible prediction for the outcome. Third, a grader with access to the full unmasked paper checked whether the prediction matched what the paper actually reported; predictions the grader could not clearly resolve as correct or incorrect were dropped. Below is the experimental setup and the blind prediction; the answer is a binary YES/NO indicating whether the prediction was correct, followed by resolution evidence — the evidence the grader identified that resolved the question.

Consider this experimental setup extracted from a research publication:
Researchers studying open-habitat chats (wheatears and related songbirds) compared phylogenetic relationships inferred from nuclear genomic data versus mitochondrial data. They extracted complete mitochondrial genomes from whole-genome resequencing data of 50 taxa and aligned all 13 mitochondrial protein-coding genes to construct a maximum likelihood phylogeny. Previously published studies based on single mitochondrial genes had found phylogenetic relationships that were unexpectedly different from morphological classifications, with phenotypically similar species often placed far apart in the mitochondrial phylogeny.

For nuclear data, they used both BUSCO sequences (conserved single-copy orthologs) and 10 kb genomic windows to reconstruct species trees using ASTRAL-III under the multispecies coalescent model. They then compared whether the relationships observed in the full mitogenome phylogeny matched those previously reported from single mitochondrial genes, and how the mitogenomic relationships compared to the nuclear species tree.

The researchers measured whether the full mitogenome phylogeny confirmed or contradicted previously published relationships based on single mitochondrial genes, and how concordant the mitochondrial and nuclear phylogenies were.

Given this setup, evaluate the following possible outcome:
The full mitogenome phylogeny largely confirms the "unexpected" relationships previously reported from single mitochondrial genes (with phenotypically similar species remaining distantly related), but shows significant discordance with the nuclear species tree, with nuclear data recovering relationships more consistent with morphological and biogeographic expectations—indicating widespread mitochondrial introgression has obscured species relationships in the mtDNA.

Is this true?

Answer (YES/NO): NO